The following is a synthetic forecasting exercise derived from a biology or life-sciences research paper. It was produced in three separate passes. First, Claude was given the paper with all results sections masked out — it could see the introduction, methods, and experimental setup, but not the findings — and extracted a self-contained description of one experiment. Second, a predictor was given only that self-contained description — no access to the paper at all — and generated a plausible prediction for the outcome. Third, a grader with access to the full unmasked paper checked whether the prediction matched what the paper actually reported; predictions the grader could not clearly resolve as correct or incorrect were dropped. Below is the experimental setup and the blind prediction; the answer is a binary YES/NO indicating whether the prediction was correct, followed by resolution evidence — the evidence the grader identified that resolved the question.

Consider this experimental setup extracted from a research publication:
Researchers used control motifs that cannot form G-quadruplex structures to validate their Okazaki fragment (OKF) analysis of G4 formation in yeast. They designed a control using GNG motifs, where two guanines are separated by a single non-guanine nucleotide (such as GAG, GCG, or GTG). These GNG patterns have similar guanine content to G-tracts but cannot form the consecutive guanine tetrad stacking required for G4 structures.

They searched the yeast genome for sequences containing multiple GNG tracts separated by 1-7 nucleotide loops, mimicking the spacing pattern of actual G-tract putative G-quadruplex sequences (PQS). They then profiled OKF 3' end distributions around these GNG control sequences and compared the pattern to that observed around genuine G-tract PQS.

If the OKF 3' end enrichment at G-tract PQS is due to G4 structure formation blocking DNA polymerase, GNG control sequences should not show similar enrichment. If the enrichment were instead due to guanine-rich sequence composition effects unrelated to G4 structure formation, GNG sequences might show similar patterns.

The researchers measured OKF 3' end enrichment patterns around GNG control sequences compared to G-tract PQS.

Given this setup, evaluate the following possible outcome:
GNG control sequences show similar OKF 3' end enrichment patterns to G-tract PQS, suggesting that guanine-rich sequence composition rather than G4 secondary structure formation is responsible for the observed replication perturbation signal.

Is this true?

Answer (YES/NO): NO